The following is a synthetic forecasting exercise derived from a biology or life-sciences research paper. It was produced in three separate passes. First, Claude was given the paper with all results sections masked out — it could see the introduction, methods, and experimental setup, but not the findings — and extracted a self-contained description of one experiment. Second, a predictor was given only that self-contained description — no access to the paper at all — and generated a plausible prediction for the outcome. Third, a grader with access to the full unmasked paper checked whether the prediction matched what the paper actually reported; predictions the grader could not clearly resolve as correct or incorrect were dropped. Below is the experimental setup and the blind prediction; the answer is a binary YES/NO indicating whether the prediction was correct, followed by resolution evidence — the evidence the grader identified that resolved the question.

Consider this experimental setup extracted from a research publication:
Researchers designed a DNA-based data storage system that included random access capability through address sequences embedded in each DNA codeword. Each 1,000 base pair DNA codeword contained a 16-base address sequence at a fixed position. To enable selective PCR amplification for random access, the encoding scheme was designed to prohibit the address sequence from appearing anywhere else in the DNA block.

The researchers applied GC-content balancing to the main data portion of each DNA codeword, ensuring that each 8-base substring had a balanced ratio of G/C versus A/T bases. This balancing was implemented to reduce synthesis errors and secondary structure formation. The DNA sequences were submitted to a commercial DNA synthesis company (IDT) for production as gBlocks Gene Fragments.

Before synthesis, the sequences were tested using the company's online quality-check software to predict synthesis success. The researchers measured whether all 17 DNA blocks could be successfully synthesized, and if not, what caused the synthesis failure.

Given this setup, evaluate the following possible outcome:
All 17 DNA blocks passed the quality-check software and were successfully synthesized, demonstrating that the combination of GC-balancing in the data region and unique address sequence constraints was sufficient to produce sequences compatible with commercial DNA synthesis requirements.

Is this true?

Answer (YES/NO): NO